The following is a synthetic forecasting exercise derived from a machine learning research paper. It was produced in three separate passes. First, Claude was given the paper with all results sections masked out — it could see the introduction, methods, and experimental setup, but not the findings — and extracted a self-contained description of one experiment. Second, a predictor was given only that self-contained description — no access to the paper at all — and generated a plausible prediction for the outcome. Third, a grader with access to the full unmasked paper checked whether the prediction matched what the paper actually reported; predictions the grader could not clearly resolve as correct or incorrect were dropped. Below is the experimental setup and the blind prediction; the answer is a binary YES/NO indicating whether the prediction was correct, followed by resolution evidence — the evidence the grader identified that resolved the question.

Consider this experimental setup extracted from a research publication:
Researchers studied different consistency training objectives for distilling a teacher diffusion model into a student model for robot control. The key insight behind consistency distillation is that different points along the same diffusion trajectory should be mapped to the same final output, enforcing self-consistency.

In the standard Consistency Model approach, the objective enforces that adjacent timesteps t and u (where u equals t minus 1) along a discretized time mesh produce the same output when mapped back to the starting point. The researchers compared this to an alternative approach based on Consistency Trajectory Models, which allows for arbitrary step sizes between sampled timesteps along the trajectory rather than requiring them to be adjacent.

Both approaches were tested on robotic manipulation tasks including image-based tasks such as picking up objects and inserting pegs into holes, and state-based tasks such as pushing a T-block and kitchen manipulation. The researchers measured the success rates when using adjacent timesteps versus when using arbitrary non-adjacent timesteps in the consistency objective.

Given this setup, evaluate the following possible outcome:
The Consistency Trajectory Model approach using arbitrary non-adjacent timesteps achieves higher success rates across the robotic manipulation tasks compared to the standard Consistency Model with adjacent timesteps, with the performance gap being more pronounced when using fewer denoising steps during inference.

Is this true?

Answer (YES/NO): NO